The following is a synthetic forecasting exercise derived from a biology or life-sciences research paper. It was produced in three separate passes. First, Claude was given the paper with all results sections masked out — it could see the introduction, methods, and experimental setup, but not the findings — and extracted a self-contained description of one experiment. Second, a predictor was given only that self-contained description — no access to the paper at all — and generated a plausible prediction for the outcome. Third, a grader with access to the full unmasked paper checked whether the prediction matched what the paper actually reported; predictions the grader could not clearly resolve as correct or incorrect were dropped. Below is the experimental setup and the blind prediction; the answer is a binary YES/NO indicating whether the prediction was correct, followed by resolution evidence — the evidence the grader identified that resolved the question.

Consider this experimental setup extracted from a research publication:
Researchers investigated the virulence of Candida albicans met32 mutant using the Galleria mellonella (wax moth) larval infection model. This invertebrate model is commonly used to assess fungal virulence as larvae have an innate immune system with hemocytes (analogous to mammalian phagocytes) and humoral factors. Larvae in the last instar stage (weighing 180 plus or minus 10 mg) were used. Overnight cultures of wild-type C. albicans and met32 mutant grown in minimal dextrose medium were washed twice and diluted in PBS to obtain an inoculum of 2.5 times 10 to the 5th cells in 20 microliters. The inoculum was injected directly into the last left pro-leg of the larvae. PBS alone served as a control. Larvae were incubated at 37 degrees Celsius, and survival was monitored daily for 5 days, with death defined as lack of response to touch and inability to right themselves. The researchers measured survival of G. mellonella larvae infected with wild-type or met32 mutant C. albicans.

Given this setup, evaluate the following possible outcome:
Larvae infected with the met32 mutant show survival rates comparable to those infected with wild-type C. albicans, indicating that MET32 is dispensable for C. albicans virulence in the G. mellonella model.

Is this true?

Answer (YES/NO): NO